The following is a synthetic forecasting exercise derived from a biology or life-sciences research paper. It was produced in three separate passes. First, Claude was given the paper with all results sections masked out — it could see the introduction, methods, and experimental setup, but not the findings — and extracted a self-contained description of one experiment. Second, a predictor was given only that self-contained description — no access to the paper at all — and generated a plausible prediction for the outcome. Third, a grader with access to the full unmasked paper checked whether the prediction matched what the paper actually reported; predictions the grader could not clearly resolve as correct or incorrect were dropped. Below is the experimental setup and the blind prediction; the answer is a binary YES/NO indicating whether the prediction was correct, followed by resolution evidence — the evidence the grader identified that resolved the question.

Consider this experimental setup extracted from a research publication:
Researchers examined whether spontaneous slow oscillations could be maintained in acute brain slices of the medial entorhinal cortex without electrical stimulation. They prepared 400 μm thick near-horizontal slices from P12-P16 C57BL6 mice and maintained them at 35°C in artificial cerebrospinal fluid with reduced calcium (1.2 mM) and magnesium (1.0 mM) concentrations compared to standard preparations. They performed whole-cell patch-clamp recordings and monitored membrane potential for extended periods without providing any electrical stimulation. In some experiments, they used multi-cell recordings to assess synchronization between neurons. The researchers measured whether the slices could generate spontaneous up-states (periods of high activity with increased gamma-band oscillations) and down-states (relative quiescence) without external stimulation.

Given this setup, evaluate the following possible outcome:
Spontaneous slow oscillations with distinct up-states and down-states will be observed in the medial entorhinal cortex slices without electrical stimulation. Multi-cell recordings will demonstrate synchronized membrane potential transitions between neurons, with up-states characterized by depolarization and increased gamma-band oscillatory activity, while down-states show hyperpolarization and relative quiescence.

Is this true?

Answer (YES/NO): YES